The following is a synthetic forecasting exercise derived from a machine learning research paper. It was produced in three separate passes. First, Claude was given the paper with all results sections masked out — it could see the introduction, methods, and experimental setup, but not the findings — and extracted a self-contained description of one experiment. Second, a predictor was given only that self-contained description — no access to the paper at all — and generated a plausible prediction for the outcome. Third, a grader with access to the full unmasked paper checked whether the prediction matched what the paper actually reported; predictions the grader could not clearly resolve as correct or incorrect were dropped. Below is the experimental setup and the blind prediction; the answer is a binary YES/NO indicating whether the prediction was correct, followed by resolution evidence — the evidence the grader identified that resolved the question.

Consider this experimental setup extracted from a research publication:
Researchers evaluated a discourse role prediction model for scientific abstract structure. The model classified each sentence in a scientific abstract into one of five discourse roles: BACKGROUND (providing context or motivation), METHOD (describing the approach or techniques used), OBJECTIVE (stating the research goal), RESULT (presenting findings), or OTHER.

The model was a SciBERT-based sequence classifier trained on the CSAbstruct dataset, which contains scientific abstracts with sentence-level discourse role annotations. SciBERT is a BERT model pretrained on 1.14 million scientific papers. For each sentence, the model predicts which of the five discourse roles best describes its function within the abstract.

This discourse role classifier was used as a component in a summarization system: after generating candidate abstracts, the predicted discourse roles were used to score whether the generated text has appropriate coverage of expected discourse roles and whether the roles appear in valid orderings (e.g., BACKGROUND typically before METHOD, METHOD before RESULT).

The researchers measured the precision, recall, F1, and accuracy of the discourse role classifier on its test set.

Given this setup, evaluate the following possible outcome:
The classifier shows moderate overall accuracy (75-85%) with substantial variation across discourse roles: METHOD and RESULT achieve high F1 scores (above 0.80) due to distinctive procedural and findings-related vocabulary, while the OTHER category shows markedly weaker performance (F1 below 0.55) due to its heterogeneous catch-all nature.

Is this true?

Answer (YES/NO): NO